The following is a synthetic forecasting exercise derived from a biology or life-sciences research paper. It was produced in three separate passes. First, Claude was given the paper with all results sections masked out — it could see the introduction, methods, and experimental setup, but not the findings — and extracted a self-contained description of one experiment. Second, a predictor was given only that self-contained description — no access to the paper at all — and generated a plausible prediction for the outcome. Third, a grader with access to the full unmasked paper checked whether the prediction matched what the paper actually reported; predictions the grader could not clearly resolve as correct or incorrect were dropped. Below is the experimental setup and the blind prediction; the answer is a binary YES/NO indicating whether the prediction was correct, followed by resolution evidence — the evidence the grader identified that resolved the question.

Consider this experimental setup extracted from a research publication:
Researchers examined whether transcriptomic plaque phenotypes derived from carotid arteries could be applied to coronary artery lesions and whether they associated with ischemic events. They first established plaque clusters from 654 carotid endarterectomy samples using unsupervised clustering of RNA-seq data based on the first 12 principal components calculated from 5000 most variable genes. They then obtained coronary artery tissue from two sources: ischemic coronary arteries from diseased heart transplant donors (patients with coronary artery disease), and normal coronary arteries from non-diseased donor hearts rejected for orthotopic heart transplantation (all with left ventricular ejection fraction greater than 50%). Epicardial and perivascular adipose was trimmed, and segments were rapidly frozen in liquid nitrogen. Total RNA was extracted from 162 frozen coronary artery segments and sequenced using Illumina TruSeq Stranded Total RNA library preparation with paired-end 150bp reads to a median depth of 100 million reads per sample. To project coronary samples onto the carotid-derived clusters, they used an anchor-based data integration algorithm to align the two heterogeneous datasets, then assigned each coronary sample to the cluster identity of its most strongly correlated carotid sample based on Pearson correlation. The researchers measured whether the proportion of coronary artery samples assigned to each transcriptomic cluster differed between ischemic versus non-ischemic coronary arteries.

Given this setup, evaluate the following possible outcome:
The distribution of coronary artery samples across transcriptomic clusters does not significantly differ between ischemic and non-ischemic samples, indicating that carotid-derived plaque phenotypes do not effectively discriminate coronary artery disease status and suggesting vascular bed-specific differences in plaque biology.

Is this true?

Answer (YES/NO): NO